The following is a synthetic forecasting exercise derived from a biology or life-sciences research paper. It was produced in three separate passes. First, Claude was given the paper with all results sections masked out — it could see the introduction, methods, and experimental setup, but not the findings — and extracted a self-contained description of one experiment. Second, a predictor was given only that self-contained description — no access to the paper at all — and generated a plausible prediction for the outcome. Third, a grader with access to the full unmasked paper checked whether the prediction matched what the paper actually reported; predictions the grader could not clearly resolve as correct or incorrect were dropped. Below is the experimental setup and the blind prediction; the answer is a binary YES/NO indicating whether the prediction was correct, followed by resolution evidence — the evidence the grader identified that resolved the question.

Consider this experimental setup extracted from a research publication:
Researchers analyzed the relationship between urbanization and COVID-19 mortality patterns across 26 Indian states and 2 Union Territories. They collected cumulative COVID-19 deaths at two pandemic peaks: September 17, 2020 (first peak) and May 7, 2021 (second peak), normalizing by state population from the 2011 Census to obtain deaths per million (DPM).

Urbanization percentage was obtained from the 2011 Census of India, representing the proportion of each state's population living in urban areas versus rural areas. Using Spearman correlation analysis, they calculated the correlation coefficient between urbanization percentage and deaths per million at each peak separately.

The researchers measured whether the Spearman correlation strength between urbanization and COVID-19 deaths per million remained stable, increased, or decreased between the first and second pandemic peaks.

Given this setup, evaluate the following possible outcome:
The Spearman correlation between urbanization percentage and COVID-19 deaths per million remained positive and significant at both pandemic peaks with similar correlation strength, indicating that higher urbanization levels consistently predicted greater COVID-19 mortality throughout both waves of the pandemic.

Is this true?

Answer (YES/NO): NO